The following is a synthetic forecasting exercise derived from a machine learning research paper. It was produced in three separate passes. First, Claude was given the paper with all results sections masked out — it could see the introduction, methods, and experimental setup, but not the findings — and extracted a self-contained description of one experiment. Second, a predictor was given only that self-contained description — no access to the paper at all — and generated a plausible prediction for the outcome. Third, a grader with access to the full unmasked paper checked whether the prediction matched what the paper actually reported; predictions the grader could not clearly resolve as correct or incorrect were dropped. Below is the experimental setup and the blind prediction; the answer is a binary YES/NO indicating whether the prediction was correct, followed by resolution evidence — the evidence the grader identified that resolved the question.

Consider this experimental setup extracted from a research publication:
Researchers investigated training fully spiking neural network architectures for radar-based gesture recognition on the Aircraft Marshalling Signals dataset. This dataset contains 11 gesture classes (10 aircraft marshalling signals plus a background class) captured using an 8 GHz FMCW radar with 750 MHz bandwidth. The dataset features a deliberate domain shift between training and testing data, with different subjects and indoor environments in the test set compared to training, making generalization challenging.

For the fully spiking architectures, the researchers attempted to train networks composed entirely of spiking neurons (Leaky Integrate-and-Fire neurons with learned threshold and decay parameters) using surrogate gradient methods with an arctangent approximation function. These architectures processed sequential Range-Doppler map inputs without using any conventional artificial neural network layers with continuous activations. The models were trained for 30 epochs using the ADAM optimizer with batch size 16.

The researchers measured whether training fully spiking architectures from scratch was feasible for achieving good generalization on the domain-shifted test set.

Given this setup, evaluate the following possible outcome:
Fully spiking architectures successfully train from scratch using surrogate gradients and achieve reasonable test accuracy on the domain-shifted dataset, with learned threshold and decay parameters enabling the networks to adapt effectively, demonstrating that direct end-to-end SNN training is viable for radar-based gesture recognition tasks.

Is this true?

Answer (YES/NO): NO